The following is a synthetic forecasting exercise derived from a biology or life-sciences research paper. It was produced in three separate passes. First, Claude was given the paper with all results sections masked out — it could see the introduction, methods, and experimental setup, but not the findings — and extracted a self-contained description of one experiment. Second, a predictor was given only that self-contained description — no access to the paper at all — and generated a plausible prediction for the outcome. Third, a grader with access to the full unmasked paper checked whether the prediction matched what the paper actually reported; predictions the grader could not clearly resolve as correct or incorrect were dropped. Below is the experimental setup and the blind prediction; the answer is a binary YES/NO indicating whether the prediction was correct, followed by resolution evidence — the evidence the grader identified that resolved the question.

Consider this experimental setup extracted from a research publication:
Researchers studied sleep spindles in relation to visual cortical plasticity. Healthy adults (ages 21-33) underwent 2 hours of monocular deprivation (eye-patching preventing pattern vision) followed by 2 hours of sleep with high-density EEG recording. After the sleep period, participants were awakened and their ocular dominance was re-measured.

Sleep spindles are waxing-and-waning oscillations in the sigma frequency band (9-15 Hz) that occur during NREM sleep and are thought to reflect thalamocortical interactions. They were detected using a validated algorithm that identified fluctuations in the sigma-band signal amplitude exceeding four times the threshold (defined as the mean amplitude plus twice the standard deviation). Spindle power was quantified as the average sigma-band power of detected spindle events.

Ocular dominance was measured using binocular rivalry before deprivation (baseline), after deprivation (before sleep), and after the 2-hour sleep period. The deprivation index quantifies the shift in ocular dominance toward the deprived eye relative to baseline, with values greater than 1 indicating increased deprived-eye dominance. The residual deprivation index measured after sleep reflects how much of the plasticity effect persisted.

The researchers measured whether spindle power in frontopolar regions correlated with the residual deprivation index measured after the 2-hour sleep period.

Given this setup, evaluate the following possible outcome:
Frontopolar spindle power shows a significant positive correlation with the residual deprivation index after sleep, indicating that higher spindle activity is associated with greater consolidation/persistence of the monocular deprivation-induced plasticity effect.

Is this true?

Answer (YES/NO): NO